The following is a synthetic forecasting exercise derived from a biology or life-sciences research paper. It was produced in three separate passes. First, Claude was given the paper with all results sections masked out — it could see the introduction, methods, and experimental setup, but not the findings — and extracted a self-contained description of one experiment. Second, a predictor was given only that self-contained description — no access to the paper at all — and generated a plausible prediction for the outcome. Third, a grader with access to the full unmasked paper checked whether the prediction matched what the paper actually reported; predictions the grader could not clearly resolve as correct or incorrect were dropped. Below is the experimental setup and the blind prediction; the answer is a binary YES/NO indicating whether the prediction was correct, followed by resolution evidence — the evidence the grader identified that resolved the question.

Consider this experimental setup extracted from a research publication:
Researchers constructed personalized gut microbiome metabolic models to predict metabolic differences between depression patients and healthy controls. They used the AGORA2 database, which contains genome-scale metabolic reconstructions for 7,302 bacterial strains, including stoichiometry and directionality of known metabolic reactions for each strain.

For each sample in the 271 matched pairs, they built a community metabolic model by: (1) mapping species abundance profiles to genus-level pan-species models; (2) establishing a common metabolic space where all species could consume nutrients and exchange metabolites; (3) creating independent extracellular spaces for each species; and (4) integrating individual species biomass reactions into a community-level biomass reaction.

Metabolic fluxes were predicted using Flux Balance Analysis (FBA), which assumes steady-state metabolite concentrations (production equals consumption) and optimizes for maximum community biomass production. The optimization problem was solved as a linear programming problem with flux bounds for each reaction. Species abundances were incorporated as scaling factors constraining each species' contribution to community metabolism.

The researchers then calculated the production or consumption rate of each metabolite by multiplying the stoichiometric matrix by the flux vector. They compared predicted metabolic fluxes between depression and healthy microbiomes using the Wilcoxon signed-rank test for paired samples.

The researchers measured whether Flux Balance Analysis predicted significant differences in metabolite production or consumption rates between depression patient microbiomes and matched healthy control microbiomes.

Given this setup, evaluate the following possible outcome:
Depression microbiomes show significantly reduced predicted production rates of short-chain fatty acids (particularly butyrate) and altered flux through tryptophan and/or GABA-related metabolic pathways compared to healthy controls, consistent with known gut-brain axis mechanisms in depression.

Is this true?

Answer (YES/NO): NO